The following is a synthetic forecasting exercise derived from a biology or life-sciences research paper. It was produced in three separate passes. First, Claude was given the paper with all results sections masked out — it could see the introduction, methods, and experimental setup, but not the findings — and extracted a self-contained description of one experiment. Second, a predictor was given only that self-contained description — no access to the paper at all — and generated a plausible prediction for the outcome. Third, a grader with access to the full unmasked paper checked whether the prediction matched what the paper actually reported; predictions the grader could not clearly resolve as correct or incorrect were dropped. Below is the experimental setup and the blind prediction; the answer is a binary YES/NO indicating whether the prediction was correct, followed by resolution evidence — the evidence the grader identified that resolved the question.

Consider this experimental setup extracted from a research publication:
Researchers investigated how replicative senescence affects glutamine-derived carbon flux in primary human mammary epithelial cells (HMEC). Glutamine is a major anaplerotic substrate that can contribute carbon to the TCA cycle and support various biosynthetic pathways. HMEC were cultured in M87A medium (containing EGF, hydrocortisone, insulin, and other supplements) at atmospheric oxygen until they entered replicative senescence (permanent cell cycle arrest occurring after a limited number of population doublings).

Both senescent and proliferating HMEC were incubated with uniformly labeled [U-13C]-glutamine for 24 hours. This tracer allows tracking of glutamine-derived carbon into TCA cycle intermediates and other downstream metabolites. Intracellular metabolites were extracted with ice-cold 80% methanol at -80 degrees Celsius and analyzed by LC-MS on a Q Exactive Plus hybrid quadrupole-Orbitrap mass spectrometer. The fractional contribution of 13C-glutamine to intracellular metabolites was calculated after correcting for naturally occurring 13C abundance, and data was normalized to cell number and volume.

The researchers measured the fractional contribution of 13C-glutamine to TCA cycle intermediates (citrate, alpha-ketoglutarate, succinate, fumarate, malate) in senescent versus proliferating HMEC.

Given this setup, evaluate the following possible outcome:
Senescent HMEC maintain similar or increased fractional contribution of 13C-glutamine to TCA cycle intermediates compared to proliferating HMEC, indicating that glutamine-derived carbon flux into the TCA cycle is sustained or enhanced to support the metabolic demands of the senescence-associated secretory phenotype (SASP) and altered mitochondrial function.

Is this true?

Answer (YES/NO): YES